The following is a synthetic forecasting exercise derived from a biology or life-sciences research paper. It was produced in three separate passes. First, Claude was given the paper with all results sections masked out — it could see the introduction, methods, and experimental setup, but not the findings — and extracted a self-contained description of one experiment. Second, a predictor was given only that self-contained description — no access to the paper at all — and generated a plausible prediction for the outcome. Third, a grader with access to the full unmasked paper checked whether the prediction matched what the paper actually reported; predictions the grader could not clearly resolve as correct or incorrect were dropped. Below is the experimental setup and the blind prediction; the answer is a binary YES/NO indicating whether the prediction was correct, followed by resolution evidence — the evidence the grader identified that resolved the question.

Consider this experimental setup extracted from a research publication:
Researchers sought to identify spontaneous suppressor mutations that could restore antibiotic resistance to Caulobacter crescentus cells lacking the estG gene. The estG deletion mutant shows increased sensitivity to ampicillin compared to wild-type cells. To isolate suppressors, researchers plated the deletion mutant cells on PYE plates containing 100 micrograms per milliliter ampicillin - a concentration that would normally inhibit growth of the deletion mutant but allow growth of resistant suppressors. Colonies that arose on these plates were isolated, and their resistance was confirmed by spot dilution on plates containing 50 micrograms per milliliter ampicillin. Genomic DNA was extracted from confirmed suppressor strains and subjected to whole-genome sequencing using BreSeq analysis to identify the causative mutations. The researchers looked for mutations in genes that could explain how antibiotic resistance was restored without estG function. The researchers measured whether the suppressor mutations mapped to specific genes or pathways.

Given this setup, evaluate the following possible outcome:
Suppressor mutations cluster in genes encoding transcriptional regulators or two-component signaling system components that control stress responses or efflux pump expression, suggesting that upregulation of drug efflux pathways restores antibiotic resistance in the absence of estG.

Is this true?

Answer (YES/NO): NO